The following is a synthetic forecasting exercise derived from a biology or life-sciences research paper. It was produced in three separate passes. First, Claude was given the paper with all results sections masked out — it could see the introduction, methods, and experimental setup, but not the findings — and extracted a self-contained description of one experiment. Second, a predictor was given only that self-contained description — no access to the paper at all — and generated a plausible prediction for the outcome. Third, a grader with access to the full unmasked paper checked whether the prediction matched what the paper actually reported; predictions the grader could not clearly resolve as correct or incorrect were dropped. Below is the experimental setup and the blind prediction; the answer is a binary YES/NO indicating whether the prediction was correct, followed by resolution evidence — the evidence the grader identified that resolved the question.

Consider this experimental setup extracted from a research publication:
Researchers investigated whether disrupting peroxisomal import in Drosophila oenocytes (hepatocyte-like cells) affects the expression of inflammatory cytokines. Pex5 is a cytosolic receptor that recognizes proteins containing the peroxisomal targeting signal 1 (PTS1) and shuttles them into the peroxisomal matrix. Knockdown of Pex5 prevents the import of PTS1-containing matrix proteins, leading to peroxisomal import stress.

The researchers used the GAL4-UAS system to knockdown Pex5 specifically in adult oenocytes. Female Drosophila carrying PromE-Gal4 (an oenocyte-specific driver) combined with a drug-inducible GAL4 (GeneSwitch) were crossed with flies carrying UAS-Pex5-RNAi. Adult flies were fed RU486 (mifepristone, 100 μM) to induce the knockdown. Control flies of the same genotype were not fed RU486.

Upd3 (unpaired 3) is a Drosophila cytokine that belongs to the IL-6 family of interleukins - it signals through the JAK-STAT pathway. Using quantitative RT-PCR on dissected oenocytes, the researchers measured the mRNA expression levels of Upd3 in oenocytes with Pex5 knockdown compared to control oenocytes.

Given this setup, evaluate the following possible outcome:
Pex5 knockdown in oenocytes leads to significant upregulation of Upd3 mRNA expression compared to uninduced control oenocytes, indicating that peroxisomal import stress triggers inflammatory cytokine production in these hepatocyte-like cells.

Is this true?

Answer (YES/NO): YES